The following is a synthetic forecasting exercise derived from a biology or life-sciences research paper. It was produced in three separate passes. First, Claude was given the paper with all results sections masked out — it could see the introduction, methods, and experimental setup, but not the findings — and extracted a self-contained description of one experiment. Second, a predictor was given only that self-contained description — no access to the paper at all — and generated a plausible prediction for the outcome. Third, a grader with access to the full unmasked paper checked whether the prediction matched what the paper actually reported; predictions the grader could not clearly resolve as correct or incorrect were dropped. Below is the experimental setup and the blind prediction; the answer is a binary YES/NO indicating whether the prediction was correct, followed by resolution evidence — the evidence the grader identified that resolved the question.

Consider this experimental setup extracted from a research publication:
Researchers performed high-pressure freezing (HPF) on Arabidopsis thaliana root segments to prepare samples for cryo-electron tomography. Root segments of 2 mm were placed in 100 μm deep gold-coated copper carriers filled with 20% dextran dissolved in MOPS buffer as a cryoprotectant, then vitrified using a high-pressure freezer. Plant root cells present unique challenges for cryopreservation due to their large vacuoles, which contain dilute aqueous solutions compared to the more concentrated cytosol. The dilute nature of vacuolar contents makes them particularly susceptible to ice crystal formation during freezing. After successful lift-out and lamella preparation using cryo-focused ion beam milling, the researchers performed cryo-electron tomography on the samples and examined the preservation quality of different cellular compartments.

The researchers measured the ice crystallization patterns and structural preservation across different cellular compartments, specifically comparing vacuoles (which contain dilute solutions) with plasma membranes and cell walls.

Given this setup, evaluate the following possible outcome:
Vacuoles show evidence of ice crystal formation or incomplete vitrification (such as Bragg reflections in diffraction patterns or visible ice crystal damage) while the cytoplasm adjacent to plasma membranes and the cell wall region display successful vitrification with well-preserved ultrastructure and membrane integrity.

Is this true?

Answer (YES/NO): NO